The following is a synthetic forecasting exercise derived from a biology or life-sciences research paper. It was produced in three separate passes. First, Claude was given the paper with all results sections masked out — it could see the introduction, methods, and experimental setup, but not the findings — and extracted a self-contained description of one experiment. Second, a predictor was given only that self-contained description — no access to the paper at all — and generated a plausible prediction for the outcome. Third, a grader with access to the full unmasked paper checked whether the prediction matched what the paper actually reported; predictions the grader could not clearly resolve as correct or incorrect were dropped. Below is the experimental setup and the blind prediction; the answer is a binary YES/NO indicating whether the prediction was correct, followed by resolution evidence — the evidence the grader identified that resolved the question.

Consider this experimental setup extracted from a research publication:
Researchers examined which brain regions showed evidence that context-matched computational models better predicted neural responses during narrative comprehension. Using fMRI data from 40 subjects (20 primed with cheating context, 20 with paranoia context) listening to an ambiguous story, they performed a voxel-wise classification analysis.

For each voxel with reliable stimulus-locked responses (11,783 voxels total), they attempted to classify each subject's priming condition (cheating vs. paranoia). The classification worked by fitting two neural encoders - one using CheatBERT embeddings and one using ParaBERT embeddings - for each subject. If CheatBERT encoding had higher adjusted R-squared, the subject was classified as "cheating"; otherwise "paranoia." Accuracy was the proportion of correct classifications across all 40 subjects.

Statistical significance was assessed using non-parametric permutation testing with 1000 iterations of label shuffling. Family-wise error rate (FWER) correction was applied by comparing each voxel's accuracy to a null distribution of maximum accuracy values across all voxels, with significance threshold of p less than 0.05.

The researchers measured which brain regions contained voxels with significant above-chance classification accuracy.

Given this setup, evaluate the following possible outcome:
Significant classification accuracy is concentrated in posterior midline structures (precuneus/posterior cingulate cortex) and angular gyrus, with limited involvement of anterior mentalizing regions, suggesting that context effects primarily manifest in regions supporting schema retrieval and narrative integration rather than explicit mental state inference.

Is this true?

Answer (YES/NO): NO